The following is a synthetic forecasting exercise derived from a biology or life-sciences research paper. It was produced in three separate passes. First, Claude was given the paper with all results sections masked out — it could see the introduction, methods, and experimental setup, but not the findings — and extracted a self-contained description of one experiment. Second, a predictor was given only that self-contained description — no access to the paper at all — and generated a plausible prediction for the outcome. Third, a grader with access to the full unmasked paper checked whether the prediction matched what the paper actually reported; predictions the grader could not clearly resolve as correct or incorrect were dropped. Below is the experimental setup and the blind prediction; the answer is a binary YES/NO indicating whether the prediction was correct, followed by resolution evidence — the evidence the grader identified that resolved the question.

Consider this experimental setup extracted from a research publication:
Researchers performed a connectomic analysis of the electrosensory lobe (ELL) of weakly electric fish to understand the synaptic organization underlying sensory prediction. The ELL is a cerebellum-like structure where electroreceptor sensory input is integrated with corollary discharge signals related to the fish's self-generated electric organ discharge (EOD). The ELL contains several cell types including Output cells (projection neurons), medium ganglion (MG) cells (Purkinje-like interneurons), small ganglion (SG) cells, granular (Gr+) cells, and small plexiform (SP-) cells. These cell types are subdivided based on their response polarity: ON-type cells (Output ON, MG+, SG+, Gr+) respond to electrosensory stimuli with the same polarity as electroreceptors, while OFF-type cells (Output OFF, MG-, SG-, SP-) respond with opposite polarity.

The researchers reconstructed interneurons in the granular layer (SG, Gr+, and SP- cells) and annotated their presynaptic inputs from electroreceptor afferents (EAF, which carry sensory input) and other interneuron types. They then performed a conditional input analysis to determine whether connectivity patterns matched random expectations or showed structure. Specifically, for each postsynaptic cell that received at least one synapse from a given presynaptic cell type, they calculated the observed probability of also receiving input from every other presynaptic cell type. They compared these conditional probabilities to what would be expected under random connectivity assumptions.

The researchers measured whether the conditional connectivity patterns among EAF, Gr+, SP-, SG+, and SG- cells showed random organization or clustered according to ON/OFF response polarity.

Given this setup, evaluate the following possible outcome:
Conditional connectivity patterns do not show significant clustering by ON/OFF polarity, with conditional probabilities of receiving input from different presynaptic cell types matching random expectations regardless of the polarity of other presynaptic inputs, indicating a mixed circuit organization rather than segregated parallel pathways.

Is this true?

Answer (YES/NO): NO